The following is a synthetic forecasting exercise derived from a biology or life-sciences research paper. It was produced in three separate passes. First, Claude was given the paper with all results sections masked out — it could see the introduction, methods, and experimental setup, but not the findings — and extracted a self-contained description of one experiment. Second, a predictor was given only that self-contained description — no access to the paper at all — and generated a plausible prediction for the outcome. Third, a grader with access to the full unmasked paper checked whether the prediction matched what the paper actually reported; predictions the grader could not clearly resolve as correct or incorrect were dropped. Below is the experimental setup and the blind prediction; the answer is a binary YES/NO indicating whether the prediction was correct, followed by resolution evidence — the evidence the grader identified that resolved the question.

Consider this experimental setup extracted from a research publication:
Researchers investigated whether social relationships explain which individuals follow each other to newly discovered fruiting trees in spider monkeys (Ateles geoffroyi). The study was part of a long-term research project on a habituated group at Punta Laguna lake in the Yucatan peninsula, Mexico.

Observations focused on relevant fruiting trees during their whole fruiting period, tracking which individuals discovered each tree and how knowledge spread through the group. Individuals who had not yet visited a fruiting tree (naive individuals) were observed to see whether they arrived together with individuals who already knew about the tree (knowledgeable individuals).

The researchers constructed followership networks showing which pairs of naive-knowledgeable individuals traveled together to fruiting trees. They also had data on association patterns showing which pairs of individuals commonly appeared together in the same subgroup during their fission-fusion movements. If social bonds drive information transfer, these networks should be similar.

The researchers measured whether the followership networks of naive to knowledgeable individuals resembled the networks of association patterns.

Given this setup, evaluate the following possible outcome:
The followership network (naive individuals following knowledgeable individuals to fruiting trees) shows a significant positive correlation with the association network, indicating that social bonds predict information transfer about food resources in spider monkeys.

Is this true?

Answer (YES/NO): NO